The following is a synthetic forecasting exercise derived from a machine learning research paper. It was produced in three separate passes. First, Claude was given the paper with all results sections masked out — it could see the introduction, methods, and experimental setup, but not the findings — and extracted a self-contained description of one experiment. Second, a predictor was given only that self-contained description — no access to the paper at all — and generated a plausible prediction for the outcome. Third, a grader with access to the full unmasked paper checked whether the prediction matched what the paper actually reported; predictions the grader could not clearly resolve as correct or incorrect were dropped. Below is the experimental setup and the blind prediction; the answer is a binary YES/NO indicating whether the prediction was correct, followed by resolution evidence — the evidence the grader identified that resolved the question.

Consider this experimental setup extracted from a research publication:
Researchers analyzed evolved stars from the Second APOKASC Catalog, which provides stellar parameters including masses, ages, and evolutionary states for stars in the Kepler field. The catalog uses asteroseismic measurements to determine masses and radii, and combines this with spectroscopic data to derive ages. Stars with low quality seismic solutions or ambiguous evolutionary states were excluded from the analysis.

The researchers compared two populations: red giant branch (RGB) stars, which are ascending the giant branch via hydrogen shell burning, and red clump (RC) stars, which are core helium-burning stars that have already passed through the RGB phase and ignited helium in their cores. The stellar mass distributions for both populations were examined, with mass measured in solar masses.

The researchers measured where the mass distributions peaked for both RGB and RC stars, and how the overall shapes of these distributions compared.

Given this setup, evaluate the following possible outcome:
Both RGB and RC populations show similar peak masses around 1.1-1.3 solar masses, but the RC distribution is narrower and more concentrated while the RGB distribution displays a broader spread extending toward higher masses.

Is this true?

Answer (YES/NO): NO